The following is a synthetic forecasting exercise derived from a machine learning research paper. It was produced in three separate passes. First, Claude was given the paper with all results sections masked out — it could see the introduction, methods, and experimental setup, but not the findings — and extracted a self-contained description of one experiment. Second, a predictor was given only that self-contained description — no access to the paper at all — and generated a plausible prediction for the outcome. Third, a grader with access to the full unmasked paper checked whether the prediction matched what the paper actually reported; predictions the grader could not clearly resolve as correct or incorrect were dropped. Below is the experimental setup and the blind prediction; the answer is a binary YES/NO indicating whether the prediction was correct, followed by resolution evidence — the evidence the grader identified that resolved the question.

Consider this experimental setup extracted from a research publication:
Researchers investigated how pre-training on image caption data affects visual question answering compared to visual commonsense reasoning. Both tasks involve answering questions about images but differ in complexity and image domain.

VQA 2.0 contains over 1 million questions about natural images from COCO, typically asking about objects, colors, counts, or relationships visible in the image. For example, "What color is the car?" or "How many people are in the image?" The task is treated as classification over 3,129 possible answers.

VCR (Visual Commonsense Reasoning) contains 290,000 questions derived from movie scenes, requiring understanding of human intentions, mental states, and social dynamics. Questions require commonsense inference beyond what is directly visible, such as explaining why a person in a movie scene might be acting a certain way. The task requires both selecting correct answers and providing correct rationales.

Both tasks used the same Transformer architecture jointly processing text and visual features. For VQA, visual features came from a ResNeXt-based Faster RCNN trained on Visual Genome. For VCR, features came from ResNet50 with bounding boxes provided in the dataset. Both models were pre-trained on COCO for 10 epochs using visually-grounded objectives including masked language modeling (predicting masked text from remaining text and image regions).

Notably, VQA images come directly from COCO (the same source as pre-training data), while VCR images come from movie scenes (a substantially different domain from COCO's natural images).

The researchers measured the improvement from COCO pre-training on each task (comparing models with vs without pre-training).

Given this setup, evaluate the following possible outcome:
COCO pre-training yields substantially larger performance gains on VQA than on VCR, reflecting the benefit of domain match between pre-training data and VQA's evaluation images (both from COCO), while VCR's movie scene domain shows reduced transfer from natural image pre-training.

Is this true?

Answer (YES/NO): NO